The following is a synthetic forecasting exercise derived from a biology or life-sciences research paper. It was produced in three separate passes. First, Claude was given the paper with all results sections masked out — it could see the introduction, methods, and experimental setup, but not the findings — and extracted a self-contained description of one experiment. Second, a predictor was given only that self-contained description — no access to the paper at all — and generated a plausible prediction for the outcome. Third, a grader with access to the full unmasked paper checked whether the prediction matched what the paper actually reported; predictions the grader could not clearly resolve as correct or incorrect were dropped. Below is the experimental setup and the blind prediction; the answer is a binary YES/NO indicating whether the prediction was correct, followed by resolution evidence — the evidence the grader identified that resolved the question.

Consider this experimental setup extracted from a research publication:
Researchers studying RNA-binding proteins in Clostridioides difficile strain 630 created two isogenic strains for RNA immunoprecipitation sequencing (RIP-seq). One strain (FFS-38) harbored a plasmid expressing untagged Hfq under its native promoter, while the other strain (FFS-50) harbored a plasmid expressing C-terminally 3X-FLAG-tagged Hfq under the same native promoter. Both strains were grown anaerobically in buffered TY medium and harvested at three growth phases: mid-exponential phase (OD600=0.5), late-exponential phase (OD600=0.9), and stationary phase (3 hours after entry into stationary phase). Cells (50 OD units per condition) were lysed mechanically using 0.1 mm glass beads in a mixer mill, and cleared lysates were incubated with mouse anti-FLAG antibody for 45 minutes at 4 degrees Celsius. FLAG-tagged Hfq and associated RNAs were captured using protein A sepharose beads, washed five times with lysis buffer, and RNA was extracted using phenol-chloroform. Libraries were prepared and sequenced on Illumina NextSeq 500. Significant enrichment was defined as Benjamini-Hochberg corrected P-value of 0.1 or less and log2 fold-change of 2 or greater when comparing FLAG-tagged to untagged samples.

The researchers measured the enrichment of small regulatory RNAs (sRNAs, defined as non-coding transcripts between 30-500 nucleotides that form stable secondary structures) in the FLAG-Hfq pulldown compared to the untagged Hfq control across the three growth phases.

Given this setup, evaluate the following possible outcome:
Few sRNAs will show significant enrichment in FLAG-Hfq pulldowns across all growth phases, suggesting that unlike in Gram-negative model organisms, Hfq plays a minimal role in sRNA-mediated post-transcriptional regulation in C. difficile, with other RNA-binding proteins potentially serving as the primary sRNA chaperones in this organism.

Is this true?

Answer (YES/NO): NO